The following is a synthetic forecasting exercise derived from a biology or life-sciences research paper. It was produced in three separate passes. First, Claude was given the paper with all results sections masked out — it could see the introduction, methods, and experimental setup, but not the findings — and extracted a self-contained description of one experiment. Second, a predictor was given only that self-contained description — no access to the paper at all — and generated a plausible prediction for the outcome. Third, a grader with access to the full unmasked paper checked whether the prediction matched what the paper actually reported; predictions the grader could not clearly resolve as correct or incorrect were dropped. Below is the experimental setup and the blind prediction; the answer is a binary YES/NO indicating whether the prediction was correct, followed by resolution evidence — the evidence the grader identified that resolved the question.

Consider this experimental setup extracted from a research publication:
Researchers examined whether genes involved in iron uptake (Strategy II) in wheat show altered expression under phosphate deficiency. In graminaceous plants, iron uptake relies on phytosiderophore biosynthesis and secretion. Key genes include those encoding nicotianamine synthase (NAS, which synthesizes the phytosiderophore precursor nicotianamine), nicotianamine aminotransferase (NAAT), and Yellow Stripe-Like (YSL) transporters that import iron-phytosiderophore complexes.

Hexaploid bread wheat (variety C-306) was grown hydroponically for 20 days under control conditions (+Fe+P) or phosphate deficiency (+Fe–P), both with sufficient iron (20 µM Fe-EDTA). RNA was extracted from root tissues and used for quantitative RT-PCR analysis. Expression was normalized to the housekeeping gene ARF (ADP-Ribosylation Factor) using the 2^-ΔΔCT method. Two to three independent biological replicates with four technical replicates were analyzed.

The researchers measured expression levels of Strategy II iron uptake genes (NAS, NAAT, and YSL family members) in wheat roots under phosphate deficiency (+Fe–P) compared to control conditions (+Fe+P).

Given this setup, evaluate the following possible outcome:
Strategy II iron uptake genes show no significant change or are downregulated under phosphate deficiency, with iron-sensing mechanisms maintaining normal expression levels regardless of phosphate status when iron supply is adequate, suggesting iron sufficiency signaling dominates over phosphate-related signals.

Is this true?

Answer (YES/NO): YES